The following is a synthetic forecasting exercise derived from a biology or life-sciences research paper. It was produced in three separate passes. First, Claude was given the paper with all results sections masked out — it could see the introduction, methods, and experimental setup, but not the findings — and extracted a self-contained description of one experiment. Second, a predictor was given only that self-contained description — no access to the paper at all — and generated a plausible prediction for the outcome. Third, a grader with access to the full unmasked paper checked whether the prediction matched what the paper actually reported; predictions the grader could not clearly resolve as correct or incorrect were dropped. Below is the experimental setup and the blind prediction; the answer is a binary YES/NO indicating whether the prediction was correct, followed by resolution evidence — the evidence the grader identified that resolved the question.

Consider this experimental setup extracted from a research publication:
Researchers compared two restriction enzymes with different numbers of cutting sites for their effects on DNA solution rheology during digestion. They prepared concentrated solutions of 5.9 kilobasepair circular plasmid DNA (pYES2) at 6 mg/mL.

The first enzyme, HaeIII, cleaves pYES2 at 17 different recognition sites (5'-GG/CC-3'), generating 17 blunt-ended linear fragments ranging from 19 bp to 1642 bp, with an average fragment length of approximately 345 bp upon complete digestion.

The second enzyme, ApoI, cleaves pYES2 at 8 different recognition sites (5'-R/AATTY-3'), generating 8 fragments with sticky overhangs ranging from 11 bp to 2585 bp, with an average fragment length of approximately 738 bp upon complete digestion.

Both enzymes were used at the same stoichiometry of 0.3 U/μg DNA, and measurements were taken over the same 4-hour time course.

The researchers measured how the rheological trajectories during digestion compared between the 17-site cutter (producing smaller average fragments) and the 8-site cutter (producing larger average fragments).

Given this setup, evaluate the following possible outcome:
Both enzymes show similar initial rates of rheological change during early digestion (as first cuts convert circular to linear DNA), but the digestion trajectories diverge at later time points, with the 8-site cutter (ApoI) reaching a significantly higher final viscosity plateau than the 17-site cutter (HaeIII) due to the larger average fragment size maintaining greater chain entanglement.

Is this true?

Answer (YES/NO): NO